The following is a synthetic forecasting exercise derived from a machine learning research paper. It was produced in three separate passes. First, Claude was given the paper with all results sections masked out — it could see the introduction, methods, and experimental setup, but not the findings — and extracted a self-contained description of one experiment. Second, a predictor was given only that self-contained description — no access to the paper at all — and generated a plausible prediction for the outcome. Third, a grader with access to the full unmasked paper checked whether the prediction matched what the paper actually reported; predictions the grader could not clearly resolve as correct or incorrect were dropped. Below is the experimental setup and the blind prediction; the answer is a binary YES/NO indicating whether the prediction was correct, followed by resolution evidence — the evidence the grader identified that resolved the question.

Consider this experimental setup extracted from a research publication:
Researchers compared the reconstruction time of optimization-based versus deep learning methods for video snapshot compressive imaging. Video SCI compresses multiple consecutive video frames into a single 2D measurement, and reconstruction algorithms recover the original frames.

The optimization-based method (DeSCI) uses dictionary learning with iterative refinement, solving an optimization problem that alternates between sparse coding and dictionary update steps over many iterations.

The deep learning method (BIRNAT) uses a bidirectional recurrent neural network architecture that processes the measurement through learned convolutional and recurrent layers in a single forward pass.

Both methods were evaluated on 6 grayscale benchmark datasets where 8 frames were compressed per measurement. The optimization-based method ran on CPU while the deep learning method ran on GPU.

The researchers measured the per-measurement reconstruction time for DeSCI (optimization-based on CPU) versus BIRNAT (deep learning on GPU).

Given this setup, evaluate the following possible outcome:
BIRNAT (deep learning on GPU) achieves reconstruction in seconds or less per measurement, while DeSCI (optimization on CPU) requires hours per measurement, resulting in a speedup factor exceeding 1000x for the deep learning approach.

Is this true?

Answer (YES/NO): YES